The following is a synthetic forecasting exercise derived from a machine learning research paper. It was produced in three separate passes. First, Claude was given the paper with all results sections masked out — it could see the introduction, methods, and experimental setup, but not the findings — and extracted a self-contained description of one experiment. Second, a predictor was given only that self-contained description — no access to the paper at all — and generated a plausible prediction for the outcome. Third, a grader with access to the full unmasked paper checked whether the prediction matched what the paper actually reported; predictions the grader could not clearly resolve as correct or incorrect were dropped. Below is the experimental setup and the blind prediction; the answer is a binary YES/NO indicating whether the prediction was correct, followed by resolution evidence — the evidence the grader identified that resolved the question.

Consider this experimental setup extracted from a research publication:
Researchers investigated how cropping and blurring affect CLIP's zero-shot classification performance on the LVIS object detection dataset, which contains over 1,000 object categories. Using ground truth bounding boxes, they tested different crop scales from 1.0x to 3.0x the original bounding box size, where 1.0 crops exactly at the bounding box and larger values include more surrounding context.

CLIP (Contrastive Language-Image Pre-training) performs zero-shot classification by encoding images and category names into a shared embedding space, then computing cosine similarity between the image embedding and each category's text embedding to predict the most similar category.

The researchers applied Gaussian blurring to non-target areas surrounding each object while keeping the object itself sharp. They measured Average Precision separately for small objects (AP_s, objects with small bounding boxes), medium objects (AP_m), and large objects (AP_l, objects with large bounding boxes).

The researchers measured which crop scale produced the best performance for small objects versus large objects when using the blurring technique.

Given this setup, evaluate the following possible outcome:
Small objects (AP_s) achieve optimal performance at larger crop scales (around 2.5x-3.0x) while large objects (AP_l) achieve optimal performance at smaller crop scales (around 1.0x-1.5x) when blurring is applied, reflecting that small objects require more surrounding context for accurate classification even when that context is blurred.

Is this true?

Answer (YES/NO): YES